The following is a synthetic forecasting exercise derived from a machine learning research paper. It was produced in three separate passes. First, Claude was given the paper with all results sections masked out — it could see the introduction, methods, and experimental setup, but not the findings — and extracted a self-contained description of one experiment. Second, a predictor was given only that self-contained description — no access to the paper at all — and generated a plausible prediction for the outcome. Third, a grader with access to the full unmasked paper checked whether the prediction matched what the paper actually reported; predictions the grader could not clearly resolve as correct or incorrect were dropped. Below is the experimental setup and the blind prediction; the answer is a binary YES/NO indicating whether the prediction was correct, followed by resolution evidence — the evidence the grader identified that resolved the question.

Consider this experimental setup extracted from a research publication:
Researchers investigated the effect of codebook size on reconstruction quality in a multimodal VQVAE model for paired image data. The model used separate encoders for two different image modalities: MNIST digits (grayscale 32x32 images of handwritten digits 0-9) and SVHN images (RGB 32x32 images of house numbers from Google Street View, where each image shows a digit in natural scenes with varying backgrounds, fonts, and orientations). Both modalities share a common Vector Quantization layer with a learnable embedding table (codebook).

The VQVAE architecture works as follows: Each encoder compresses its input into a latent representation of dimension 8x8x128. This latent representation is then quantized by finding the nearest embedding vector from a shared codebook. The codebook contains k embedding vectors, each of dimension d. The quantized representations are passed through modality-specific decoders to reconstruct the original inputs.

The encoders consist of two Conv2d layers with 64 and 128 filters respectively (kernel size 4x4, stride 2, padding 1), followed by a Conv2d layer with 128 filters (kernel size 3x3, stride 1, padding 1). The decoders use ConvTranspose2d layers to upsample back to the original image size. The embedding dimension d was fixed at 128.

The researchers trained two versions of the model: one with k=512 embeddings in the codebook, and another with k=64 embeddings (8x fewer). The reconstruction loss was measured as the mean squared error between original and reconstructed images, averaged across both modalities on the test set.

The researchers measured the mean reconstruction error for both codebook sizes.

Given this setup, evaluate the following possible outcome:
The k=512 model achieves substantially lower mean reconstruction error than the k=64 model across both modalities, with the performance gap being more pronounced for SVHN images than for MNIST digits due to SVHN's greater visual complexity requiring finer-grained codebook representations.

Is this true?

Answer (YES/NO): NO